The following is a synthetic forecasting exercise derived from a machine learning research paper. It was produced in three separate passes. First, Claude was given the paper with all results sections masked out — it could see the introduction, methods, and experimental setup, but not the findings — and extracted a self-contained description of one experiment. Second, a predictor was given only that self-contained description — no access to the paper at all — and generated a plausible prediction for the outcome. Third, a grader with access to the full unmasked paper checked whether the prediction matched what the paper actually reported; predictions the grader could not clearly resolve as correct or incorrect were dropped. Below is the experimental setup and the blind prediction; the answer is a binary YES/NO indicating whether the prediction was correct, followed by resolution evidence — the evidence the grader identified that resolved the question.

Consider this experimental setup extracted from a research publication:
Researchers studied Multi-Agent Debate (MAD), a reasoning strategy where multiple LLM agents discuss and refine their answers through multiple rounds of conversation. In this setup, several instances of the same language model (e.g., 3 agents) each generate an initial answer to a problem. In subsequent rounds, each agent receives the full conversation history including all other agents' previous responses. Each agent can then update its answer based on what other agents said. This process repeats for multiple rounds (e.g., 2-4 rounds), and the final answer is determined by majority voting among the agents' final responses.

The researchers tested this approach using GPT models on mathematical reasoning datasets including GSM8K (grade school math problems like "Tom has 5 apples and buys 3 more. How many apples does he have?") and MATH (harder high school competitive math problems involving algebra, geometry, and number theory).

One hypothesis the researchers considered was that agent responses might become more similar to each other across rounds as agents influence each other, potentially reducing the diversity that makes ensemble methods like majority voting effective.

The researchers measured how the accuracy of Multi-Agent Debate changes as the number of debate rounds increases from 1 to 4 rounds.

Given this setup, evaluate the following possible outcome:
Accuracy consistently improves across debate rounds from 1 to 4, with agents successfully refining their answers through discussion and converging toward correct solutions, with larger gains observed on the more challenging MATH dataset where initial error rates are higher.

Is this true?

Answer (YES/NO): NO